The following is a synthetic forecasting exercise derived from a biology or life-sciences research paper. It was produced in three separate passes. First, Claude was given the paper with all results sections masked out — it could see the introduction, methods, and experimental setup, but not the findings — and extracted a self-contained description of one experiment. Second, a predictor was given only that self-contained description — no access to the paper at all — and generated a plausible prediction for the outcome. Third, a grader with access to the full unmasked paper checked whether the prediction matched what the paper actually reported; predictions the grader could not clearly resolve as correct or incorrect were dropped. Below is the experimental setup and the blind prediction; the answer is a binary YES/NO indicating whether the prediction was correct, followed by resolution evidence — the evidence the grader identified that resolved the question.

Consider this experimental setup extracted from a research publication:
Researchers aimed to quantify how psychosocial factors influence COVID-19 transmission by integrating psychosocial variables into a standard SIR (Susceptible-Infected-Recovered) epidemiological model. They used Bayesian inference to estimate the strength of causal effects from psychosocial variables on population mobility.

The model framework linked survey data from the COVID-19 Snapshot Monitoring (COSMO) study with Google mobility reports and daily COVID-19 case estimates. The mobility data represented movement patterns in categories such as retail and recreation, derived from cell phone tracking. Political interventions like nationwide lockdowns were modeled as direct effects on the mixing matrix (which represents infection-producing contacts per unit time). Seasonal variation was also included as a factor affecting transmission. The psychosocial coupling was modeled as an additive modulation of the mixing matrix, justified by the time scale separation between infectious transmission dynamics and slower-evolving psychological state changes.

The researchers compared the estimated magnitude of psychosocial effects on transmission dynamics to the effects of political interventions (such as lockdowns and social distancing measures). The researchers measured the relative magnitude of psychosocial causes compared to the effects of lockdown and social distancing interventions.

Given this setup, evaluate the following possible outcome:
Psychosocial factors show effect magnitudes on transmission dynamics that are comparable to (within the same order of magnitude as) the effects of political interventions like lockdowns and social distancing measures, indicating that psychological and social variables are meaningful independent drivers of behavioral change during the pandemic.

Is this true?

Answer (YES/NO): YES